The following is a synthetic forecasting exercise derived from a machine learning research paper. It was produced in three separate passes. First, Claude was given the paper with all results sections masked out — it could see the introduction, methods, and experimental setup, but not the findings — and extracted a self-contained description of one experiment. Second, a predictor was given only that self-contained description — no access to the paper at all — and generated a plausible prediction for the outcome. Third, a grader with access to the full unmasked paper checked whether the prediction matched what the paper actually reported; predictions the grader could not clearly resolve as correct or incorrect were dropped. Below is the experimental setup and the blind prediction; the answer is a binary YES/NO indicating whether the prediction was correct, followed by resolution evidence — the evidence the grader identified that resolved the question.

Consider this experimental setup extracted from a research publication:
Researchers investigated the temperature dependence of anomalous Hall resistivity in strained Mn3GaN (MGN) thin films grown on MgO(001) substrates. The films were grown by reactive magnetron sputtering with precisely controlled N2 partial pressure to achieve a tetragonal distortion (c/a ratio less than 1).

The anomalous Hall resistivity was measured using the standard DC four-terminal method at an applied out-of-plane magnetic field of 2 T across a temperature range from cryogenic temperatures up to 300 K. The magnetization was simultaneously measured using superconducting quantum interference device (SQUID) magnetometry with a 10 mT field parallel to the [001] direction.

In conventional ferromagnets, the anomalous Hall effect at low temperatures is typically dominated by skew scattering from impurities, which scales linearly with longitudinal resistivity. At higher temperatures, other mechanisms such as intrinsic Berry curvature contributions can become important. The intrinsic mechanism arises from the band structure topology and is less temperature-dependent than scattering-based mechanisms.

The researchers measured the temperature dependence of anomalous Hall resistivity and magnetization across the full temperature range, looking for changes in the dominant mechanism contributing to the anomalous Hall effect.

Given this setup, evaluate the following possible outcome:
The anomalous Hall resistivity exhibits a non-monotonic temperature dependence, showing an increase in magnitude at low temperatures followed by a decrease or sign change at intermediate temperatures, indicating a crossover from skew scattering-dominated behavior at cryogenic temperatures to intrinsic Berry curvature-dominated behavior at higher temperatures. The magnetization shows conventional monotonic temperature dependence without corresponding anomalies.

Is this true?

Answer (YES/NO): NO